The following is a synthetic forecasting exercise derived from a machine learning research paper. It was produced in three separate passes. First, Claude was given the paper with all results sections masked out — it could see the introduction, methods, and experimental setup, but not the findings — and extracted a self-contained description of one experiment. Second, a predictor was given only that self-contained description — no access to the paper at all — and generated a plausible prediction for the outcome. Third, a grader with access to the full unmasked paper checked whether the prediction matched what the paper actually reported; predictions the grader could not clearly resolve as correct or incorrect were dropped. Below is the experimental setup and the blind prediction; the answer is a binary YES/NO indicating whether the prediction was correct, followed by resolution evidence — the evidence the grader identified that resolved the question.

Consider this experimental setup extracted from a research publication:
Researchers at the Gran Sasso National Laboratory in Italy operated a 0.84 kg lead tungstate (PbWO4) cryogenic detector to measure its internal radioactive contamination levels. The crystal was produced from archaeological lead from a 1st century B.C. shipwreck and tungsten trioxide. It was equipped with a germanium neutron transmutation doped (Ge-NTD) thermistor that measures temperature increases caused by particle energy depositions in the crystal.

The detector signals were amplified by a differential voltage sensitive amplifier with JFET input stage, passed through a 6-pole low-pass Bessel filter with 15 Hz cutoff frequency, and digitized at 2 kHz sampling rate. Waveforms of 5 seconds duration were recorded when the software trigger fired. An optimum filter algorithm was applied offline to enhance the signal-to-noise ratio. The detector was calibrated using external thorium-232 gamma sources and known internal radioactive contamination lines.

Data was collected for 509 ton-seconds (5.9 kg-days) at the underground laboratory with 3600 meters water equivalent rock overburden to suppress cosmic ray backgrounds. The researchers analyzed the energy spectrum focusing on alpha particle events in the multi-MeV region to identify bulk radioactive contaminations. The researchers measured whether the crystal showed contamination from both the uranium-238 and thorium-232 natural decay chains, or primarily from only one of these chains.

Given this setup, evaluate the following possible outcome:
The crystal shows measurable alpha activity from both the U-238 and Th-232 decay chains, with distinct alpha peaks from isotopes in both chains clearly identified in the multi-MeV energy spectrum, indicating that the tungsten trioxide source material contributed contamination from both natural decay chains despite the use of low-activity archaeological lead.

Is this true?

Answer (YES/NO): YES